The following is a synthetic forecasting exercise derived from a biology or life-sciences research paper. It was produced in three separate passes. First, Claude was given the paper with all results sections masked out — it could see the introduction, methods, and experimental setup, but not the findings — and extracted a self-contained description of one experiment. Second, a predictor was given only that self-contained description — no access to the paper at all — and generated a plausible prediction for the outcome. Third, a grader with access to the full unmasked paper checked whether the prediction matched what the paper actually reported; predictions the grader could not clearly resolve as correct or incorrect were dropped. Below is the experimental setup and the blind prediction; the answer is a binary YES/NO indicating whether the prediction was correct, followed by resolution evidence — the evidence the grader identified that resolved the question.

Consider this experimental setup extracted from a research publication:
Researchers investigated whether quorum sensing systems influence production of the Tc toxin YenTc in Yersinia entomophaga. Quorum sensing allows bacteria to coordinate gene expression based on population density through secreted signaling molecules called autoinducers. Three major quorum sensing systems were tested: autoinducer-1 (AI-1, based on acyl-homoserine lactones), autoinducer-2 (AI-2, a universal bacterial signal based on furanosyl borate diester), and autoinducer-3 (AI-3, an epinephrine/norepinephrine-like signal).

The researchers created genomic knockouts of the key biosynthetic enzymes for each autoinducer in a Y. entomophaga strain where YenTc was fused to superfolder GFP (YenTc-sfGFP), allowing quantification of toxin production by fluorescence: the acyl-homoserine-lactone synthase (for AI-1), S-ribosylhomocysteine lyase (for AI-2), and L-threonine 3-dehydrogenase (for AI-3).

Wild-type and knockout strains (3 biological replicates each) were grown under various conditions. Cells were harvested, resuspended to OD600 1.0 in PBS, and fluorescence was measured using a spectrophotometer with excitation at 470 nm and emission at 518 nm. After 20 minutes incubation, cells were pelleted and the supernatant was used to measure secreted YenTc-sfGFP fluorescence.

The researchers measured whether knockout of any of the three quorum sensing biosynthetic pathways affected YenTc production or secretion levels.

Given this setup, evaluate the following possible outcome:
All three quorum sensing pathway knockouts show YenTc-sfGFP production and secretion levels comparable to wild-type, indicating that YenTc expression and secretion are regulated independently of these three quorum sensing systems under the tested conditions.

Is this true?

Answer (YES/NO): NO